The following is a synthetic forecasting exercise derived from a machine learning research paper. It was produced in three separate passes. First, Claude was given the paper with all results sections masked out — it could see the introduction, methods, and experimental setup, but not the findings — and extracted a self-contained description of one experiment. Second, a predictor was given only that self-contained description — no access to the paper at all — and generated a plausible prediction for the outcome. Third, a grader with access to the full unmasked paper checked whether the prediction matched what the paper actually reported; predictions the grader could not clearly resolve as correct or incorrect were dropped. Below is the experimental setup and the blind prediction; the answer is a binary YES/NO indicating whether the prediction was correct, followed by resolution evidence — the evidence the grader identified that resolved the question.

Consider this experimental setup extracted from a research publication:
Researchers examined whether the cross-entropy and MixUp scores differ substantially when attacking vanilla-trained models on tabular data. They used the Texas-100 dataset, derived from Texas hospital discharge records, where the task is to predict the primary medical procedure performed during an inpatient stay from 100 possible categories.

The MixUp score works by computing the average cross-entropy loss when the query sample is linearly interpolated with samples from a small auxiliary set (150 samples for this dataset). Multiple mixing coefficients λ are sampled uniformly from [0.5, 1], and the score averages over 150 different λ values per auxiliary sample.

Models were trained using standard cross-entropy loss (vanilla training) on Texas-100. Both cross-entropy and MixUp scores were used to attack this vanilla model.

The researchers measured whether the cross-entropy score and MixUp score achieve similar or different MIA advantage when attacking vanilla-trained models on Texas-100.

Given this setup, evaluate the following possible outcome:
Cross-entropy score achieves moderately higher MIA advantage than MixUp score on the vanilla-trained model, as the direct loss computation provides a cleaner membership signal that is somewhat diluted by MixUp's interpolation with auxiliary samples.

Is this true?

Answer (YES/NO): NO